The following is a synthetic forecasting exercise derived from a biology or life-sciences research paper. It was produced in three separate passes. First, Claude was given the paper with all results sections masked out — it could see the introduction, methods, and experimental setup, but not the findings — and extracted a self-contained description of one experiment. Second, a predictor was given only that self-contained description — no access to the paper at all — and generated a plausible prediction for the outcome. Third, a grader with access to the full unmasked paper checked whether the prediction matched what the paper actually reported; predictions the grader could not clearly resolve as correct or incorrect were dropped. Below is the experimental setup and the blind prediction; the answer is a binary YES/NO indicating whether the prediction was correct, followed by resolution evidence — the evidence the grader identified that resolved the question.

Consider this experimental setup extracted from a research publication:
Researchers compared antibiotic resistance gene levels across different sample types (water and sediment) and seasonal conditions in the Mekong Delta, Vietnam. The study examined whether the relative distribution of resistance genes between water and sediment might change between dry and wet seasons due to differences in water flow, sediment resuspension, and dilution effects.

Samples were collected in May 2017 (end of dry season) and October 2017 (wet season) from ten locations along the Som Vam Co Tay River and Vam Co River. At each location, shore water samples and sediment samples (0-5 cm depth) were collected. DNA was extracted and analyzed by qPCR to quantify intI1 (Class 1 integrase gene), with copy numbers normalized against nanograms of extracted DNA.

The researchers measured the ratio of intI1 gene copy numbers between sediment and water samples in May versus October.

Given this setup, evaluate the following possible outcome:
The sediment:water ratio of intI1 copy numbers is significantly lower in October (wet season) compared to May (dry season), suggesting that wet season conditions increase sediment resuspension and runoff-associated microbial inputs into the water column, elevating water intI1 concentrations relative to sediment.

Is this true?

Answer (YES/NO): YES